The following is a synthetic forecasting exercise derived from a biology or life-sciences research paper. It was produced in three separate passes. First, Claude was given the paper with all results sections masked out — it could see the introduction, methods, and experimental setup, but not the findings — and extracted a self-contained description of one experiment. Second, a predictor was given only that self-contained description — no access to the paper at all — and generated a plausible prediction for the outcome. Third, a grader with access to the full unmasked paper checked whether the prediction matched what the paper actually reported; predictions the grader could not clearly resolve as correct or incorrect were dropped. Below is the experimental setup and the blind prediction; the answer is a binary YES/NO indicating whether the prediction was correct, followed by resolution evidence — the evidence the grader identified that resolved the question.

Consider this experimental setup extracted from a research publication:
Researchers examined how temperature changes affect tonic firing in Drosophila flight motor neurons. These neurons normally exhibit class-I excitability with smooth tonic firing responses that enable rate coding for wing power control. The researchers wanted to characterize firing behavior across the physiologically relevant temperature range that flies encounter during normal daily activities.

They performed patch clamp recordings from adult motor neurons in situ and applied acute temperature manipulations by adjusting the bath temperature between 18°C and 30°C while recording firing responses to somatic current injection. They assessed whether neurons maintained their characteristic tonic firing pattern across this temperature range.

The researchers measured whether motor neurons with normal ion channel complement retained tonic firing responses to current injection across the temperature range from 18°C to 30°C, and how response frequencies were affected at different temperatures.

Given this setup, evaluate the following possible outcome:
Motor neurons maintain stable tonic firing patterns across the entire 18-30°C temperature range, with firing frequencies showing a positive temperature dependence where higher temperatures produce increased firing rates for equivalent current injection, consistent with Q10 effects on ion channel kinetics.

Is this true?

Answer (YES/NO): YES